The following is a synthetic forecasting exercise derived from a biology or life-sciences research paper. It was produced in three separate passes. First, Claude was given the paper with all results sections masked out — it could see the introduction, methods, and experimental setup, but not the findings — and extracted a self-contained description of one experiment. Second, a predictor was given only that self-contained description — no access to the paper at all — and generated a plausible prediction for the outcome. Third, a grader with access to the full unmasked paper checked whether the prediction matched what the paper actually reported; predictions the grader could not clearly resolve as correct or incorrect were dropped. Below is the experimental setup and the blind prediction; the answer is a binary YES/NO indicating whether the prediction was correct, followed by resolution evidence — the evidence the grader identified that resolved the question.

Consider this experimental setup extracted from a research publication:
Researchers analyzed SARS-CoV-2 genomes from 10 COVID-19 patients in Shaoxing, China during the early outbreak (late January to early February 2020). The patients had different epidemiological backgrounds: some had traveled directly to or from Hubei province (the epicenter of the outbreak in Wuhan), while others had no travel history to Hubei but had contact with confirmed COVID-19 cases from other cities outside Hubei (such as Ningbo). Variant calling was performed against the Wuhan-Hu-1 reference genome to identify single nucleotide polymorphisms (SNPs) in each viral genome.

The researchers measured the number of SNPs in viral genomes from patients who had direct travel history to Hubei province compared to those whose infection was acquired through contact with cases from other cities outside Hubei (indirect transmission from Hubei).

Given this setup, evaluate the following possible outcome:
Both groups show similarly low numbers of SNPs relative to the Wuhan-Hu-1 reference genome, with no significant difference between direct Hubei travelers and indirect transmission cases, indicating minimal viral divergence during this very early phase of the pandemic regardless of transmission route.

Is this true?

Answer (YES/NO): NO